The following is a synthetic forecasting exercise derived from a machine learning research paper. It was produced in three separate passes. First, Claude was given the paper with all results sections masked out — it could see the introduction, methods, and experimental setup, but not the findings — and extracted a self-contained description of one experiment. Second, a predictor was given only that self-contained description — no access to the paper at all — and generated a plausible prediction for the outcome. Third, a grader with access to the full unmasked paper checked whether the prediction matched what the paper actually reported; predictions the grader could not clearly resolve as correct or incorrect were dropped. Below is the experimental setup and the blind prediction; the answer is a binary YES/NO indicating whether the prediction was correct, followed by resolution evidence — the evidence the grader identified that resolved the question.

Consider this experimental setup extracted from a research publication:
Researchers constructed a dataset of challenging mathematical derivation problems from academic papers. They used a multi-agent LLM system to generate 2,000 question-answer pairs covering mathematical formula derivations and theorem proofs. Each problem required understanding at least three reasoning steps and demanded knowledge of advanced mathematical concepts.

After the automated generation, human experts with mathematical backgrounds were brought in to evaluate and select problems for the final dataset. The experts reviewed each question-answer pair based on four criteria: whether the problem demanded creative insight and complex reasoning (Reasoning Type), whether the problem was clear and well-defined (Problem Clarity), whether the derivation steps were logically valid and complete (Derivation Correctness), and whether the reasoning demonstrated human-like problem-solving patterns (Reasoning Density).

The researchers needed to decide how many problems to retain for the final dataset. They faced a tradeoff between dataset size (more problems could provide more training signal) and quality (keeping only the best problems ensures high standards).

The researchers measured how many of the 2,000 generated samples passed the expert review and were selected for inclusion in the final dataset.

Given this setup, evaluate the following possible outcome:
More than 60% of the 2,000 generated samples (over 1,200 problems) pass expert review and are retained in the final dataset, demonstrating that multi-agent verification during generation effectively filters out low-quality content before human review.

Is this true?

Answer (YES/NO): NO